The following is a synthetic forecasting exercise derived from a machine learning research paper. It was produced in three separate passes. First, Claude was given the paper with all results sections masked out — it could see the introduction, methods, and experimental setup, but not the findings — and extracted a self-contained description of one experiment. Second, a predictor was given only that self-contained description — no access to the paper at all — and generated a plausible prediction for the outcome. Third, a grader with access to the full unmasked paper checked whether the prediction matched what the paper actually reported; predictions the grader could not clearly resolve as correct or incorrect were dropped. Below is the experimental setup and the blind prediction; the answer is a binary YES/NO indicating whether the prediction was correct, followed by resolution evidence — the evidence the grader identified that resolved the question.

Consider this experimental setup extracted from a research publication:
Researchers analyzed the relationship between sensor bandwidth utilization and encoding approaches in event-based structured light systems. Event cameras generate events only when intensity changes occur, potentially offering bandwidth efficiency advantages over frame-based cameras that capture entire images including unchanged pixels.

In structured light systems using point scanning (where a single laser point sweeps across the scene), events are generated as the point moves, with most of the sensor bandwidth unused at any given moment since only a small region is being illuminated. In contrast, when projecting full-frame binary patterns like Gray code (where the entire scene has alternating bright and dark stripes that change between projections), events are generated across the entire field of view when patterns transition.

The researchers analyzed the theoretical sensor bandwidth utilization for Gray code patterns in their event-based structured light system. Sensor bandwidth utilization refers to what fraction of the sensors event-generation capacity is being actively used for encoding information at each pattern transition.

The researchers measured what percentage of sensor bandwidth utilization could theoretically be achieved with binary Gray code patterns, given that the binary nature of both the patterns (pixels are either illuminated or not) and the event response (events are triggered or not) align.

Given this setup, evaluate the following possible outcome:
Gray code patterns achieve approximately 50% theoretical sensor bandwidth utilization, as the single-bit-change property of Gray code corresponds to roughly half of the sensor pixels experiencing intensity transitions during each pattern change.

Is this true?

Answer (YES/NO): NO